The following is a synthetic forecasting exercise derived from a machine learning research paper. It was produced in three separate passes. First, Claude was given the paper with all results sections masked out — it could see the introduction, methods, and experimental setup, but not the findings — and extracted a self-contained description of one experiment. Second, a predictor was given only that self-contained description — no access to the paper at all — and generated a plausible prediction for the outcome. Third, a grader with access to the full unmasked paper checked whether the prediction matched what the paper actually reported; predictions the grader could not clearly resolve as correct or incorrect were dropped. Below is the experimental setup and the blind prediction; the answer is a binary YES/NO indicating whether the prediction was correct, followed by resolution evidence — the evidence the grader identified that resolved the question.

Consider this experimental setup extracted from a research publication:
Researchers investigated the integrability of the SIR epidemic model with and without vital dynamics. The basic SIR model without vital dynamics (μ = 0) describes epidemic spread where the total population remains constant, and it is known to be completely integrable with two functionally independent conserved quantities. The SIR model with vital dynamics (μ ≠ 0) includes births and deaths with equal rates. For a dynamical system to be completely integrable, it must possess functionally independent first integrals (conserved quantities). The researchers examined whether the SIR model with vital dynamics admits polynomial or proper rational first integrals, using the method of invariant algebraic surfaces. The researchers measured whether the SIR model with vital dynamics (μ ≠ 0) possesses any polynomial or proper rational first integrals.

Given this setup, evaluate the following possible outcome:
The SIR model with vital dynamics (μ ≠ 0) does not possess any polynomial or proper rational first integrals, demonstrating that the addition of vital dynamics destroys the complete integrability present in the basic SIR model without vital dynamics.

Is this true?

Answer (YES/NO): YES